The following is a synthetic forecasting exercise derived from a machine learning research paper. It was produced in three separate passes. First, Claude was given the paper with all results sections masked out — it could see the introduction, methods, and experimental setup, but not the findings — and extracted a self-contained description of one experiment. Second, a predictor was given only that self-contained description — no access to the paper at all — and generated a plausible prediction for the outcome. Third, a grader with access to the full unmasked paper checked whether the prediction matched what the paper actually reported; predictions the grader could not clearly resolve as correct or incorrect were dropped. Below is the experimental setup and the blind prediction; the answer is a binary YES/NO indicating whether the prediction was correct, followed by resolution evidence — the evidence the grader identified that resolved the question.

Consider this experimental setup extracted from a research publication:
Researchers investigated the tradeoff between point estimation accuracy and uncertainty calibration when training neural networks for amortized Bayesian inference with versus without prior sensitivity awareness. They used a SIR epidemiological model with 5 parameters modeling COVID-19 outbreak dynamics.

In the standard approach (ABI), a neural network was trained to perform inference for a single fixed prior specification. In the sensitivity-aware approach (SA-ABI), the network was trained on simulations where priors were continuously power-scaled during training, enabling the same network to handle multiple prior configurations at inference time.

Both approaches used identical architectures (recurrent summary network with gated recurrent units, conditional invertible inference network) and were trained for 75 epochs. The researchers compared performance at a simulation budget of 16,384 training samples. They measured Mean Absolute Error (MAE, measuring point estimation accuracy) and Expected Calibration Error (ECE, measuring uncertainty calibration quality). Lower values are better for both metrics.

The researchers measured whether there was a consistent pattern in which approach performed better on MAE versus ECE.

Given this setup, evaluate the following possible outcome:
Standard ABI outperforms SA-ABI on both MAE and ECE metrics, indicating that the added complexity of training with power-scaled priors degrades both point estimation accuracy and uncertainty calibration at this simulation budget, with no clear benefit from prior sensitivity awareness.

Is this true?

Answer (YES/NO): NO